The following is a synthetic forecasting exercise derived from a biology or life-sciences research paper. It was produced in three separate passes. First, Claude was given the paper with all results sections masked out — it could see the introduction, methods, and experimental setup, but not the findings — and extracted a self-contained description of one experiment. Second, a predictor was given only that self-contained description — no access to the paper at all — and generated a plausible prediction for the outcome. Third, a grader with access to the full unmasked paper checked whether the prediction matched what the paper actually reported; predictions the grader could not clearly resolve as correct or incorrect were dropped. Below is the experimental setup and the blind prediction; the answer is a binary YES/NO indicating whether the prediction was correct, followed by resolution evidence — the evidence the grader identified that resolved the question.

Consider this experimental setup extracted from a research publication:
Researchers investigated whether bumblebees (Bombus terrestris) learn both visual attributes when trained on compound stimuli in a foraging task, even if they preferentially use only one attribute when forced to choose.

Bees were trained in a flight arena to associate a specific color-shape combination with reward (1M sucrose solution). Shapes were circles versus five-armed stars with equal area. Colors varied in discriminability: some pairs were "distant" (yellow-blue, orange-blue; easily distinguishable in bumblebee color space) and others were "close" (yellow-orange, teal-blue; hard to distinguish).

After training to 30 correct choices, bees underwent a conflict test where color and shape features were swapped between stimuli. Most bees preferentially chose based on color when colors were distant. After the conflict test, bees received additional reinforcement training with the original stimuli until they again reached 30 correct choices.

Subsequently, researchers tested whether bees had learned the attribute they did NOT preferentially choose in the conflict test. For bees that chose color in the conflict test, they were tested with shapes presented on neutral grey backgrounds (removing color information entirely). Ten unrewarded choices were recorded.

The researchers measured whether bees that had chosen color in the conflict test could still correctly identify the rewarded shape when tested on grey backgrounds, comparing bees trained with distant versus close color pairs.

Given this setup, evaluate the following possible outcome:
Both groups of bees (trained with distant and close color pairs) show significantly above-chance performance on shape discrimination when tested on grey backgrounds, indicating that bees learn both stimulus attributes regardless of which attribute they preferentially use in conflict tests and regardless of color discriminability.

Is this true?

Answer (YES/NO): NO